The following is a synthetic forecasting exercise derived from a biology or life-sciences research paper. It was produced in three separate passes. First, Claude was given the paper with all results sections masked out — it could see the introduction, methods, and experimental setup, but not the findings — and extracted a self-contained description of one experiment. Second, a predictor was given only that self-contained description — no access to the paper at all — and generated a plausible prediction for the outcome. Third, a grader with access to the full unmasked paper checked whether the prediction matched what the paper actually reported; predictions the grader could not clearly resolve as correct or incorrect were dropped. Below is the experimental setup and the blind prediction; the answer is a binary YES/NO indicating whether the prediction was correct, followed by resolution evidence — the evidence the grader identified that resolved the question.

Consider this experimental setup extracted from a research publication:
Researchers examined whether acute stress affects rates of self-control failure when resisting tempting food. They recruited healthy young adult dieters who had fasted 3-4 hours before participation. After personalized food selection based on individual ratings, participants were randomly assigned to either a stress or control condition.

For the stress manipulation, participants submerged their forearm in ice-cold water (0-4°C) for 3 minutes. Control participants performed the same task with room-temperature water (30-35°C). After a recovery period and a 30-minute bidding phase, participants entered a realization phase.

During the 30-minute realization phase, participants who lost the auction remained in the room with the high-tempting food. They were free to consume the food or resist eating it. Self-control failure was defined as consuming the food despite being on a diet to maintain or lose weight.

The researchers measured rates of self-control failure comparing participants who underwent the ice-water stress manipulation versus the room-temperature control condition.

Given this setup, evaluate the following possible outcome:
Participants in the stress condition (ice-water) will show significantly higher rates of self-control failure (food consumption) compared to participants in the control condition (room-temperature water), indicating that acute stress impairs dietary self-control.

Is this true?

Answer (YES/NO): NO